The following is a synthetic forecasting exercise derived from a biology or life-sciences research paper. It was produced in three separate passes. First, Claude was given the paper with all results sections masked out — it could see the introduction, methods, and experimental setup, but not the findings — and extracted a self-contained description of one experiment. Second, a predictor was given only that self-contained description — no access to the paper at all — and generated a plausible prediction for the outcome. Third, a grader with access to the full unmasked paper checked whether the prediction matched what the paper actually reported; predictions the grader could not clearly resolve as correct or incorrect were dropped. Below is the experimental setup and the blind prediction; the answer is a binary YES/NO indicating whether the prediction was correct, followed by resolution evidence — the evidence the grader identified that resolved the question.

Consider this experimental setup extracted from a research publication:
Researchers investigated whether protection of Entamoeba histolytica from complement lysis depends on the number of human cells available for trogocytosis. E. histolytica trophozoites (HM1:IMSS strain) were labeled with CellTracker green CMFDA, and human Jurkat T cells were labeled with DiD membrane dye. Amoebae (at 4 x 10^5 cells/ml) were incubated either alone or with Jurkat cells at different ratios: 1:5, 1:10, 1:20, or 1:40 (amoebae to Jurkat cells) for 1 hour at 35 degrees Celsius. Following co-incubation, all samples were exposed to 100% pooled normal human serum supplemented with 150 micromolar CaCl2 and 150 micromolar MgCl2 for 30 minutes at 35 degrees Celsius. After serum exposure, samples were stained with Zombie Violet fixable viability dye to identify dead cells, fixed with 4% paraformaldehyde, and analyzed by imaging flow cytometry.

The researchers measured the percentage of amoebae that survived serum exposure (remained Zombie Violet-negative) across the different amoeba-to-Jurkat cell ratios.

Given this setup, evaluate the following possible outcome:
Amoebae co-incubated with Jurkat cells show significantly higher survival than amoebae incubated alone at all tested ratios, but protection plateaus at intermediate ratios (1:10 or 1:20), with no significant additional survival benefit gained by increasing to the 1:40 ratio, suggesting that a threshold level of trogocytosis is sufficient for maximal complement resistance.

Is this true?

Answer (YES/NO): NO